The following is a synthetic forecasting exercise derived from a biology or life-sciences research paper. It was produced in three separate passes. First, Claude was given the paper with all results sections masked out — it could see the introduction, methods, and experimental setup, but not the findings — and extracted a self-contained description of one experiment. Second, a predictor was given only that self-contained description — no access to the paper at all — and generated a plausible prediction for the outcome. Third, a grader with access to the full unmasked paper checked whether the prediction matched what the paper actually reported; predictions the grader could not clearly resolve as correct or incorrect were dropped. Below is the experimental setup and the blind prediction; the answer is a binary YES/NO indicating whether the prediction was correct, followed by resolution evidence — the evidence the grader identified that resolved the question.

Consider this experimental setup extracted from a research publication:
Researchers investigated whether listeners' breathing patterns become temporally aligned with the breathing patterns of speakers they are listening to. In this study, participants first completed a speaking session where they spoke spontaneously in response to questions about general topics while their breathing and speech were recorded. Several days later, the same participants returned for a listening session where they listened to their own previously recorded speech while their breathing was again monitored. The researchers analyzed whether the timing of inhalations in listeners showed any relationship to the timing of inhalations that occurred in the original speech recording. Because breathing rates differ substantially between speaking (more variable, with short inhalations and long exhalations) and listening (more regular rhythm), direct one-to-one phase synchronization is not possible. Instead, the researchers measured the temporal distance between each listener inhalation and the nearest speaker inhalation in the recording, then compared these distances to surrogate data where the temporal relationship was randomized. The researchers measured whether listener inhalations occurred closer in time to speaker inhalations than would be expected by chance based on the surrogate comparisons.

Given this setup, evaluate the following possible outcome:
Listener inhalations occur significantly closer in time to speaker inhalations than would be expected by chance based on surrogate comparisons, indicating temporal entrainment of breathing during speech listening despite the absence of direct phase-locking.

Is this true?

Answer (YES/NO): YES